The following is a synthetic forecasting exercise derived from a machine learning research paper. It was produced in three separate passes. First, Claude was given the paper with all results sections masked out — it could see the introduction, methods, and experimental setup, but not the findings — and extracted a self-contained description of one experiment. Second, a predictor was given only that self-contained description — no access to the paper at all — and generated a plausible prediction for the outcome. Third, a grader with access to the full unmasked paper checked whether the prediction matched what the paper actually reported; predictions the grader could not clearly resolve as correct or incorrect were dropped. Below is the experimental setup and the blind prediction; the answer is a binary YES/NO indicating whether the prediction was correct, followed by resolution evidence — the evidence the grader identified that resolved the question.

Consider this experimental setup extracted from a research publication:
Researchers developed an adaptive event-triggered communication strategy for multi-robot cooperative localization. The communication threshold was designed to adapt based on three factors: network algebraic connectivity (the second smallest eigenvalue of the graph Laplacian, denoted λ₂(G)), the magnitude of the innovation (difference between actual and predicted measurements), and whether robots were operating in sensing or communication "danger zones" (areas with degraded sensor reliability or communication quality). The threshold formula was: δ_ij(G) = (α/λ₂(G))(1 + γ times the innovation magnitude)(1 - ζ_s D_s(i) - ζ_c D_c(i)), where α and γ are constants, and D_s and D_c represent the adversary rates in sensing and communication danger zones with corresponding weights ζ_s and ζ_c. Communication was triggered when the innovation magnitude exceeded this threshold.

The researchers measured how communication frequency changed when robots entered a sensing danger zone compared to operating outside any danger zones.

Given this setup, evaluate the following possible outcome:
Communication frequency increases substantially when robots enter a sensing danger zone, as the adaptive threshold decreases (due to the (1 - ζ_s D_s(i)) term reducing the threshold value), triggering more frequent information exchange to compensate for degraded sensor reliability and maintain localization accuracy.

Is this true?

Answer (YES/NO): YES